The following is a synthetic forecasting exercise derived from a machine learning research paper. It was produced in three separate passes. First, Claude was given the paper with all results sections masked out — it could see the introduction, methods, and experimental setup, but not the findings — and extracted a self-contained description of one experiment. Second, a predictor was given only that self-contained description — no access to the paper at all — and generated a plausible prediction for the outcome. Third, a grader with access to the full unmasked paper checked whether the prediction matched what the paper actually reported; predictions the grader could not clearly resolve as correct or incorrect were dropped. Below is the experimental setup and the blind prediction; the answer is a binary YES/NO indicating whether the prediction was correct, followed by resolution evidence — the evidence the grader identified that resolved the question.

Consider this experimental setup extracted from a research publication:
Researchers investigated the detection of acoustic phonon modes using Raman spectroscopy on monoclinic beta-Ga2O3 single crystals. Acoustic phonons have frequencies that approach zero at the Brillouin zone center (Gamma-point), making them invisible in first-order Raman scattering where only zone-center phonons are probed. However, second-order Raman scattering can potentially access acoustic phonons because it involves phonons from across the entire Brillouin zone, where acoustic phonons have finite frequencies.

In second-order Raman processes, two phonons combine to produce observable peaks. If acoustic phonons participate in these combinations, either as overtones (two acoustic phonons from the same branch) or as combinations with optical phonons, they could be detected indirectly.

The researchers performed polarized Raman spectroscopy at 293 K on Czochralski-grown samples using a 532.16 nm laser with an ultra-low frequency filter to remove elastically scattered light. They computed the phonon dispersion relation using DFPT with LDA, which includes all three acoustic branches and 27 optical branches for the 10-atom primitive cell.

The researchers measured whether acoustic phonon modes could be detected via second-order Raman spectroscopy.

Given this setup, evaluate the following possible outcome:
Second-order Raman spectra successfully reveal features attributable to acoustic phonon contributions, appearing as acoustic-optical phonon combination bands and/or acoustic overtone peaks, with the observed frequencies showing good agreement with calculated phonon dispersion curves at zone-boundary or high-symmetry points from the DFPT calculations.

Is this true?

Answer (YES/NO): YES